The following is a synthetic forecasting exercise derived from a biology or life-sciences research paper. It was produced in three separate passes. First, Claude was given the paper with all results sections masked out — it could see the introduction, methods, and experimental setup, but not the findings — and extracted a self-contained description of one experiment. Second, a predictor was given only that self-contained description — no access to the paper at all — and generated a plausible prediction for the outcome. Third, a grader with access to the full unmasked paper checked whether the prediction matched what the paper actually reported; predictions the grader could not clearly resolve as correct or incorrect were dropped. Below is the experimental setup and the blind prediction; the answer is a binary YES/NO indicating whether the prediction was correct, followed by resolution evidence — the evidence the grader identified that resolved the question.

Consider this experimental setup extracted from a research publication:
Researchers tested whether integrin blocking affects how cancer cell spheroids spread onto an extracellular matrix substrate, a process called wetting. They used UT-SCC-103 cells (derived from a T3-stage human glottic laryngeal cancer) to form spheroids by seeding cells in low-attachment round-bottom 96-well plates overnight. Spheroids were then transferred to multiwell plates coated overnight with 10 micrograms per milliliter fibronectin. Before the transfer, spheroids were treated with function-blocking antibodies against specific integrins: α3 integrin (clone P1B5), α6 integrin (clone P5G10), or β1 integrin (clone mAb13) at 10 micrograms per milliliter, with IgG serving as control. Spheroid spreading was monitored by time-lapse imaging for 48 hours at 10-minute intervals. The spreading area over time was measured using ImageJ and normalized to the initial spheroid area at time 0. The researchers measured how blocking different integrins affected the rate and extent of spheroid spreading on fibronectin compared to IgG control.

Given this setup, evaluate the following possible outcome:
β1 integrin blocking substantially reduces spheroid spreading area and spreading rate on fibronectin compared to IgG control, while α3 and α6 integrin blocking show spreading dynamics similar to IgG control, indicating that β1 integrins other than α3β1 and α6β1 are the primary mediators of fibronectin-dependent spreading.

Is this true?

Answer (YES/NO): NO